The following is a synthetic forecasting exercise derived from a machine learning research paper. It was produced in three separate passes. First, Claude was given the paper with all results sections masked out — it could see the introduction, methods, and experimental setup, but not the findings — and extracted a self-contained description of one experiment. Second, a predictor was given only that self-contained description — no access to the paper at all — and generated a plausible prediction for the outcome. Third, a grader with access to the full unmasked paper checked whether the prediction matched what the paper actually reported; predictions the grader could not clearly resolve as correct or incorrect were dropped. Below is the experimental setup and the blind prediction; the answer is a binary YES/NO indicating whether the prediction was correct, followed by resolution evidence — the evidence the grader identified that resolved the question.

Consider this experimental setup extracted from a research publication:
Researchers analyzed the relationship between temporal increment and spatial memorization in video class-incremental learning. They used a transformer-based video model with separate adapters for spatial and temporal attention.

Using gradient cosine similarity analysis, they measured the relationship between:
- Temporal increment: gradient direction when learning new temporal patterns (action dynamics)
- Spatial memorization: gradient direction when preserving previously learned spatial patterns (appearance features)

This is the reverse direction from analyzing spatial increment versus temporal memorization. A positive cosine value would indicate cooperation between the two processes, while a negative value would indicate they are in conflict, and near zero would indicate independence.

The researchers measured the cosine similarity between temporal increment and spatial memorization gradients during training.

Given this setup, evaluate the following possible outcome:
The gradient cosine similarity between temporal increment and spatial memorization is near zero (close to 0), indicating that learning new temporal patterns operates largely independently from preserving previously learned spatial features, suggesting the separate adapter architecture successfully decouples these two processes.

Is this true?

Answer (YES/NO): NO